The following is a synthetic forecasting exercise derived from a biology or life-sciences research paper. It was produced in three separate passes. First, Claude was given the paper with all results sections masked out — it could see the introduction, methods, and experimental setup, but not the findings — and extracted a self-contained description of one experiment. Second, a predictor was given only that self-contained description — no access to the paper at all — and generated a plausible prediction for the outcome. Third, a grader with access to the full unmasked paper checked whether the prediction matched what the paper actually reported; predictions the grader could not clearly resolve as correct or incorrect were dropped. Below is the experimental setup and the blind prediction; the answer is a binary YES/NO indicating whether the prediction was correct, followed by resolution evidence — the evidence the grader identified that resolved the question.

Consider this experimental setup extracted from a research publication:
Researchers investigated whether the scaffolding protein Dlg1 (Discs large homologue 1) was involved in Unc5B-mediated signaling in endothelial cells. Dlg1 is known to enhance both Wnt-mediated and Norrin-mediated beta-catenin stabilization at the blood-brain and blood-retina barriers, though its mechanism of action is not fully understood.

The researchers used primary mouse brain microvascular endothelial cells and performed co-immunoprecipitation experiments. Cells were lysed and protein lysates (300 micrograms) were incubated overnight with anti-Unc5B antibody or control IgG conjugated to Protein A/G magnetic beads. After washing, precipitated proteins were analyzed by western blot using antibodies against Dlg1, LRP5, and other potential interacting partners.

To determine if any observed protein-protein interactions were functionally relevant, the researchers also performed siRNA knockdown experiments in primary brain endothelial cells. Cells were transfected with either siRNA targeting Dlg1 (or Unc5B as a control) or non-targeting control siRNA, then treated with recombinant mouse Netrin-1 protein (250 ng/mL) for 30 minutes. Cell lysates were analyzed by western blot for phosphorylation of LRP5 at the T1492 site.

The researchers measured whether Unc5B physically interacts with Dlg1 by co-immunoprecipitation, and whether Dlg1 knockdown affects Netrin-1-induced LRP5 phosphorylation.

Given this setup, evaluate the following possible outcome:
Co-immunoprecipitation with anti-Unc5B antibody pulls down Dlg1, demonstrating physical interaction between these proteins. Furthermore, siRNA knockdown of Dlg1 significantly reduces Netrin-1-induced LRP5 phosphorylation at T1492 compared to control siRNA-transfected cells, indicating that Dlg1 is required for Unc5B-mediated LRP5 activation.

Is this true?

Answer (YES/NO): YES